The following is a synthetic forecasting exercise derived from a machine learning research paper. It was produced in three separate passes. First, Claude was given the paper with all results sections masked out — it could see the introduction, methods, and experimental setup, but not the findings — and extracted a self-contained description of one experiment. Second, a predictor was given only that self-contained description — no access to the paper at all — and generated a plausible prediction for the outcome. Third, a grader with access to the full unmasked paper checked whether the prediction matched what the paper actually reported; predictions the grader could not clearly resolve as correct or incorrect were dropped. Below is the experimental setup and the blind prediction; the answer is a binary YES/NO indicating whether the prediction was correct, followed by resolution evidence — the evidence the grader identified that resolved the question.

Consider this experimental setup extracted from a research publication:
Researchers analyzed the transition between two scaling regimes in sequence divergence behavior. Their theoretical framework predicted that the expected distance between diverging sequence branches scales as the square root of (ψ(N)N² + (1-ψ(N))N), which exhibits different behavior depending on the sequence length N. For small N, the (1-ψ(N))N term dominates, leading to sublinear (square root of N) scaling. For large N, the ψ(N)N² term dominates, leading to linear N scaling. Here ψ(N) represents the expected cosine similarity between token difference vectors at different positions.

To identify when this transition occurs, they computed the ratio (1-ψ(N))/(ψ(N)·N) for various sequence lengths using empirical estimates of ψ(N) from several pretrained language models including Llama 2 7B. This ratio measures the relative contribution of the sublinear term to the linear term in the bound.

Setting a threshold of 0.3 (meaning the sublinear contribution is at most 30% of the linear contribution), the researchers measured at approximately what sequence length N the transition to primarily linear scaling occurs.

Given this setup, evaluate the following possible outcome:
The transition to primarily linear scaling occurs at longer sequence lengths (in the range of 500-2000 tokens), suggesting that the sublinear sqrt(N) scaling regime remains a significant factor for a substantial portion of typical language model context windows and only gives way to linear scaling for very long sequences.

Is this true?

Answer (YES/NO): NO